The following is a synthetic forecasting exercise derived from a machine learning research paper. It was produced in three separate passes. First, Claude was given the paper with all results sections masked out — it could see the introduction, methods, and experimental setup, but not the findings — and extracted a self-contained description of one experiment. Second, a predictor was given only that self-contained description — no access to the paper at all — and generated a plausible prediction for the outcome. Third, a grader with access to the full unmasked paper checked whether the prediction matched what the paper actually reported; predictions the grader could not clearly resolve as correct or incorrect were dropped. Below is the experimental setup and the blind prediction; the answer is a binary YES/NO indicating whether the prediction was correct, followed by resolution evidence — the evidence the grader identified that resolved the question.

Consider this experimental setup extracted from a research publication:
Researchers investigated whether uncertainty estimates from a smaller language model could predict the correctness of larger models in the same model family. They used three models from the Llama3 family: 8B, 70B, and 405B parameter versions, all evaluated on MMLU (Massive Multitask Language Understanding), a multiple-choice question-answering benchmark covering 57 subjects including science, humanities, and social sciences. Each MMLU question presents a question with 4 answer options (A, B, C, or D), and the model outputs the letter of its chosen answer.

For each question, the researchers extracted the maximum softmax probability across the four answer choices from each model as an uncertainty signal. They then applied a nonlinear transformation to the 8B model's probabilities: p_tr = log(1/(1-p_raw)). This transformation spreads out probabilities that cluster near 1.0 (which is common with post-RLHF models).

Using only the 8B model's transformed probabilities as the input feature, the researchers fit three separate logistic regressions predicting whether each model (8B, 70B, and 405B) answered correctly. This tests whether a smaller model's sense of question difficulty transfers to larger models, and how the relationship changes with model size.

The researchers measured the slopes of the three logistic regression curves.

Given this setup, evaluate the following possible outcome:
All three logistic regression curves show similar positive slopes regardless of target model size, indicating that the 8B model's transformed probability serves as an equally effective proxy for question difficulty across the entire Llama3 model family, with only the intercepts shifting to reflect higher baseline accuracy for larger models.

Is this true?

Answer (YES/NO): NO